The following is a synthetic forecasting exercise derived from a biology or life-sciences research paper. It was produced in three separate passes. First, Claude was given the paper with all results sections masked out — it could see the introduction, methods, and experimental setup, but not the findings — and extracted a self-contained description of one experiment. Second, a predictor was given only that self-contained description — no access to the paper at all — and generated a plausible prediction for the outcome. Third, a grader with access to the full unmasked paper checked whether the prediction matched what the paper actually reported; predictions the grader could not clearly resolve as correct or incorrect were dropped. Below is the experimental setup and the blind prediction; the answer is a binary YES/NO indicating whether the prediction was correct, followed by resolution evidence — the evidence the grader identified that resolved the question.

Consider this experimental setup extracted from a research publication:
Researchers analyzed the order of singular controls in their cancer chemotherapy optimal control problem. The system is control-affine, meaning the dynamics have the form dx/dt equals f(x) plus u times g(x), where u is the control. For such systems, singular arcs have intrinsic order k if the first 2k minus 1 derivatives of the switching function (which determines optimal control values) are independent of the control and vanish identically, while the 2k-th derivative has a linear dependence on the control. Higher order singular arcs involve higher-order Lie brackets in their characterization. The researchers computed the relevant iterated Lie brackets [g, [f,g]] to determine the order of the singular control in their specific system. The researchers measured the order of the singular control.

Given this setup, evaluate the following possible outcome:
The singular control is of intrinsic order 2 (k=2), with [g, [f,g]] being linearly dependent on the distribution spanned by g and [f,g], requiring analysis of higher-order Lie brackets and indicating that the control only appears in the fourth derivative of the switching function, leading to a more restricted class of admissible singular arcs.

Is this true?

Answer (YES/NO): NO